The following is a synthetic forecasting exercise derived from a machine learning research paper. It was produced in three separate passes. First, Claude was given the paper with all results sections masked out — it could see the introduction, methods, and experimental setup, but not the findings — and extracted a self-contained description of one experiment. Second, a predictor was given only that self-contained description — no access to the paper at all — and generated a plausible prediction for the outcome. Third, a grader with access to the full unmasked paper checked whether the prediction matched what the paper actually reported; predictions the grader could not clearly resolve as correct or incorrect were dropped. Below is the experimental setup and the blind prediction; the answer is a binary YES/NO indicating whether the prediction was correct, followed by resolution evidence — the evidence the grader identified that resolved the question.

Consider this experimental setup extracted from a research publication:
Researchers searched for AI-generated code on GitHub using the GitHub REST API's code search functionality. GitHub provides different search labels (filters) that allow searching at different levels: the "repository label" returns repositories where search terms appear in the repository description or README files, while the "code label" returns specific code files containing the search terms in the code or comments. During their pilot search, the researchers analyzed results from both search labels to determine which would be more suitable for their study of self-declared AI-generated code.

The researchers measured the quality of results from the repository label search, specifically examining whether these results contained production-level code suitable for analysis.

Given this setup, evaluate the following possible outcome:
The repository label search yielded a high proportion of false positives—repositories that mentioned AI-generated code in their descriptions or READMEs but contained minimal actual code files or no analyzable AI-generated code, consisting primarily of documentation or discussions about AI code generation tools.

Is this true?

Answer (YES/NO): NO